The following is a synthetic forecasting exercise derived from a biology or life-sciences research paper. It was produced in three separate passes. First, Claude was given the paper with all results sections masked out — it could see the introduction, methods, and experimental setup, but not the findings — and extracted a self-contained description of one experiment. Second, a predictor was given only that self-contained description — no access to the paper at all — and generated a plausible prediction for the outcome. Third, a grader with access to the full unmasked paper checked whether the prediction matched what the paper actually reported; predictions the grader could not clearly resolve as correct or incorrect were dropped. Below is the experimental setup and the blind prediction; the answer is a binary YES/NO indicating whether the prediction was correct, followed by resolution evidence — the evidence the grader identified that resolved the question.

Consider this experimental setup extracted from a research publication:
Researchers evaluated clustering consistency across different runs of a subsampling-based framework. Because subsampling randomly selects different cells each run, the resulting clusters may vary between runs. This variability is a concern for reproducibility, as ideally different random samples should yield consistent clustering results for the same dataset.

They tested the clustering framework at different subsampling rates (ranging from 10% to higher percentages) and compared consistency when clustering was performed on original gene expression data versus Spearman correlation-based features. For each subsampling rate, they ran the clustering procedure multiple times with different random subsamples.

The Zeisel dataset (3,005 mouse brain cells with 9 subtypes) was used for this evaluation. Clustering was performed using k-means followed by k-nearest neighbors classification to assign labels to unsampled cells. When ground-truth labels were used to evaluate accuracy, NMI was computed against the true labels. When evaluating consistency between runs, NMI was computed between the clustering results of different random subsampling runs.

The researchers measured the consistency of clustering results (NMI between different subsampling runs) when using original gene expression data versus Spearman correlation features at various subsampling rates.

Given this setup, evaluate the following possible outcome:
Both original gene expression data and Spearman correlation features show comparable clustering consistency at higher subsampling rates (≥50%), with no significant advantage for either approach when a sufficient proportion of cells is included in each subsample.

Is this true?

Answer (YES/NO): NO